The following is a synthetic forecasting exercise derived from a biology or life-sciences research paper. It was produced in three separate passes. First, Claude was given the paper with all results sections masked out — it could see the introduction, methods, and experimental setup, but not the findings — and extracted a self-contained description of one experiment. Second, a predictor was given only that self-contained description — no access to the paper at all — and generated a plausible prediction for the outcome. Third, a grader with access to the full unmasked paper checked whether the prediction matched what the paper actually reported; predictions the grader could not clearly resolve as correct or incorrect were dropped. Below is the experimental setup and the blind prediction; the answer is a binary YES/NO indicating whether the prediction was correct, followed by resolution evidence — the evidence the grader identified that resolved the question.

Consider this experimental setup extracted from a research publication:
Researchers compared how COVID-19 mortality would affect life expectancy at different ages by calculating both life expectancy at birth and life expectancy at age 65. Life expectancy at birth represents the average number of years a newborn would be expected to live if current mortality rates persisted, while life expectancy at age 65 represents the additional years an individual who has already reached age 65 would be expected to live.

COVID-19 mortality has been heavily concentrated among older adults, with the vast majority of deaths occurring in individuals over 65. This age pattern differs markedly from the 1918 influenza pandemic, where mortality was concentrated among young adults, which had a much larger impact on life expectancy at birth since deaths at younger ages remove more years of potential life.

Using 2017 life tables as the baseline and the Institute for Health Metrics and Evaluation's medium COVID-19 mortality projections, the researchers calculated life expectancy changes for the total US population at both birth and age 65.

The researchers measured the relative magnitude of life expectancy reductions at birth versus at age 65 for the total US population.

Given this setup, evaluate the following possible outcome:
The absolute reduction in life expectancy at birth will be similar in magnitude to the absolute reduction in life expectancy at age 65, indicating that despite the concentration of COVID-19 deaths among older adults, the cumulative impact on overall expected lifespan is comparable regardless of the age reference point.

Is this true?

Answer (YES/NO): YES